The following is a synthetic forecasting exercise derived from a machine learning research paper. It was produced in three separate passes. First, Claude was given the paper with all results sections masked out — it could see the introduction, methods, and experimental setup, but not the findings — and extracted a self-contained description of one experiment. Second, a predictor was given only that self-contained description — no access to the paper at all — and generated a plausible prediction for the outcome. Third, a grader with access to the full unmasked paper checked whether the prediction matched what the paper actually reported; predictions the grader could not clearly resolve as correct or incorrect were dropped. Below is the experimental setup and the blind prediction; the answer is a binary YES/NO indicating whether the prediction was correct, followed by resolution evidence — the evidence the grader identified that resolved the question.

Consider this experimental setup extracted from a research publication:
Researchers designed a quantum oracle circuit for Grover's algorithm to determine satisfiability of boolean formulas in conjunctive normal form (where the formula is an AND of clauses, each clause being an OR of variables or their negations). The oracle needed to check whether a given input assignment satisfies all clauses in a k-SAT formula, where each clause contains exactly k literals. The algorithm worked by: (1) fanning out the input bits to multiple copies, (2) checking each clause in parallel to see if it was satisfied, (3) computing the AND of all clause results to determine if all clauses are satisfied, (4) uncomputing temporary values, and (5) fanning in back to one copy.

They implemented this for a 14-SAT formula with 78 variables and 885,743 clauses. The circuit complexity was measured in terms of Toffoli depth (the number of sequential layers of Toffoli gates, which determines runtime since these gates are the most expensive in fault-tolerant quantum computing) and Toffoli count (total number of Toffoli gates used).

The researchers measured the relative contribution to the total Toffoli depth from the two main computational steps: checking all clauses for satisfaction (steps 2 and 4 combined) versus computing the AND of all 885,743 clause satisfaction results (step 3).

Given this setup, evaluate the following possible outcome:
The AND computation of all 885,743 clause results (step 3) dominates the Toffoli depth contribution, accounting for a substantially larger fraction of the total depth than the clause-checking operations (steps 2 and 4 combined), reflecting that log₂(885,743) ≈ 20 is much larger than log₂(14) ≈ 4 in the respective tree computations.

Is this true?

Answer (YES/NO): YES